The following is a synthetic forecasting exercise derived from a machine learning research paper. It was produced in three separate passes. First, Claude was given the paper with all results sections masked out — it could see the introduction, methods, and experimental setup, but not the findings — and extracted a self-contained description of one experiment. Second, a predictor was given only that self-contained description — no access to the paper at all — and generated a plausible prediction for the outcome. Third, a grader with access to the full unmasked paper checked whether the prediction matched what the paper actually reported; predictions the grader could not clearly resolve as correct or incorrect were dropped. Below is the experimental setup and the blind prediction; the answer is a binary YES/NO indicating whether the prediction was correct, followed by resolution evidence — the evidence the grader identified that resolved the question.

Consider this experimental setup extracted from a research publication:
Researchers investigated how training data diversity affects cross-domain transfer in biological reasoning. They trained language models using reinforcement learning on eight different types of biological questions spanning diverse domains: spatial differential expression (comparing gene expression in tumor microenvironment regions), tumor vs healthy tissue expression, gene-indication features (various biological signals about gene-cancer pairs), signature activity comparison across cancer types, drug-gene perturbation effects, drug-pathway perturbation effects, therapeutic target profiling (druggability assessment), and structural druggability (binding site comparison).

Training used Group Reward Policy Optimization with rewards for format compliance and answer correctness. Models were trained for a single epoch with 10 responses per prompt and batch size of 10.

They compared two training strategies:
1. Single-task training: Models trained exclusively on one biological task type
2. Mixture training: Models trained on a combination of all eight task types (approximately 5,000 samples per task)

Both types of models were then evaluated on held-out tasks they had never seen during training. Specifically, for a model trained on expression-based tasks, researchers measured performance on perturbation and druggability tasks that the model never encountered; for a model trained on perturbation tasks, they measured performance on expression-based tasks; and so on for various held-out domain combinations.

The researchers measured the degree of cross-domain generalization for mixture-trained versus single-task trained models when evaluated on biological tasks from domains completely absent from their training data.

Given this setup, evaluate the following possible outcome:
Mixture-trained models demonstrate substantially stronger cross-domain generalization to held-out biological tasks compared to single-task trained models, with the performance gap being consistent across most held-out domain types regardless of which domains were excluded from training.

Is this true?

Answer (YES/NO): NO